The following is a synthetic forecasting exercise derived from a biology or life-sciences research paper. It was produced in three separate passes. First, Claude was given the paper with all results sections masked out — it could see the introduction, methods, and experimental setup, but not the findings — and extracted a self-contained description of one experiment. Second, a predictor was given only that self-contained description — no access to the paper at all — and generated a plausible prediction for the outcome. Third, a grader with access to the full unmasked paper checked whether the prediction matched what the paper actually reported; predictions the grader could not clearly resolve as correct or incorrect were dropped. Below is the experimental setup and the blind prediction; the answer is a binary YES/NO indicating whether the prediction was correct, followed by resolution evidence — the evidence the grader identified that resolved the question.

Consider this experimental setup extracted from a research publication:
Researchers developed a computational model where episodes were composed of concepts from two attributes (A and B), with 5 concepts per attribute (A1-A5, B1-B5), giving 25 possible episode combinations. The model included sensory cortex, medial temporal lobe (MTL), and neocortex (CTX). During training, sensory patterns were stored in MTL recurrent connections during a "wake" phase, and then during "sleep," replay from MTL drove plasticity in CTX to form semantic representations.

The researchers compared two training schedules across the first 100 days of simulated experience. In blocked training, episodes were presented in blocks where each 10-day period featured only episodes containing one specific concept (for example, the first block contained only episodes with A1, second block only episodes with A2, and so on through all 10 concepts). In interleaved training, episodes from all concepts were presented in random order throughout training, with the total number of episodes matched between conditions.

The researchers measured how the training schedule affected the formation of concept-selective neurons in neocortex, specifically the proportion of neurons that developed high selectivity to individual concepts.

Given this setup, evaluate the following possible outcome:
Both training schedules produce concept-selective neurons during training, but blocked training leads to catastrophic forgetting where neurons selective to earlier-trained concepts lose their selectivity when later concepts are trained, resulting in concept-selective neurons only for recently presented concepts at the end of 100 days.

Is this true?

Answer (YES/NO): NO